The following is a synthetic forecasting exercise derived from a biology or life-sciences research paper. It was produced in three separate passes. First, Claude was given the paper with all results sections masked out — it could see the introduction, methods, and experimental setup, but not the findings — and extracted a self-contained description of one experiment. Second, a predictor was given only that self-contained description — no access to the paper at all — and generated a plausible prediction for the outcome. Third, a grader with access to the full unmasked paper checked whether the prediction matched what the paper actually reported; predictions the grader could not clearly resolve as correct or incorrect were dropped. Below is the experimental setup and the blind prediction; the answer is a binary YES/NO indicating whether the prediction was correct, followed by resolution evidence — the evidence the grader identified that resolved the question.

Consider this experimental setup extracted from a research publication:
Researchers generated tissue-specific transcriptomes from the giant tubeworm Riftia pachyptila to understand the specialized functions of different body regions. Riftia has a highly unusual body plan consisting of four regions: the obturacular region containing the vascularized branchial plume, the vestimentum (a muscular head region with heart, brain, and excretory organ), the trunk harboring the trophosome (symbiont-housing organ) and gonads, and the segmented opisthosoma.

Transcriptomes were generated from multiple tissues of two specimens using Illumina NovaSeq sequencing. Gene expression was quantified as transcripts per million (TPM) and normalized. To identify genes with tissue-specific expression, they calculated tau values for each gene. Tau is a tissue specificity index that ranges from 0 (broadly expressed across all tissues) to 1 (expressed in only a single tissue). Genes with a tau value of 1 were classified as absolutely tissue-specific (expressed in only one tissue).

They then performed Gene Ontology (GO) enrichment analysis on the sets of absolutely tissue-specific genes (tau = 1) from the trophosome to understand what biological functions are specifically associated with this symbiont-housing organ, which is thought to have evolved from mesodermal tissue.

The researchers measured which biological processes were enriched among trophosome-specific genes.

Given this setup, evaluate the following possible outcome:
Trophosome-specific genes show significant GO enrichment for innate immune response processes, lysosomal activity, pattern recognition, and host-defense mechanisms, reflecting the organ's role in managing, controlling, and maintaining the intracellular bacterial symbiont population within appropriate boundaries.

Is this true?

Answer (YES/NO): NO